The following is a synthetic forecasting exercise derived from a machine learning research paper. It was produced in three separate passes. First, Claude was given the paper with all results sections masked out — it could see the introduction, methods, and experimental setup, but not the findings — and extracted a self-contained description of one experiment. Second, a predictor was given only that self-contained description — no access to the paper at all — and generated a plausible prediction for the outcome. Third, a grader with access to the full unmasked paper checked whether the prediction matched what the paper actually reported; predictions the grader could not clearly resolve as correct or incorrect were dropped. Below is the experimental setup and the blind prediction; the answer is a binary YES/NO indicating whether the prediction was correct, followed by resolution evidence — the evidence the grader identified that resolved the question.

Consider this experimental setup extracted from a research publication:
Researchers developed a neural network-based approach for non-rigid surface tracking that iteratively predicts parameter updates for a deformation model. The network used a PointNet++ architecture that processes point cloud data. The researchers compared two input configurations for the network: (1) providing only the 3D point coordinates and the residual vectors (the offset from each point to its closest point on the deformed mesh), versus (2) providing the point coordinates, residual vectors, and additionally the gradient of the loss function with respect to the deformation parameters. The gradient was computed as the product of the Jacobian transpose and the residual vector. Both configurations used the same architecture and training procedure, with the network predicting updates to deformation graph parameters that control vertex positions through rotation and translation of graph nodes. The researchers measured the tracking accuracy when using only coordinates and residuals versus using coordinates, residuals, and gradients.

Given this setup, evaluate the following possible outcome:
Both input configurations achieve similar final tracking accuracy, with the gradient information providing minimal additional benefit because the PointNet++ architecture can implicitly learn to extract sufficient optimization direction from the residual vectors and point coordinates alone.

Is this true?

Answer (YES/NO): NO